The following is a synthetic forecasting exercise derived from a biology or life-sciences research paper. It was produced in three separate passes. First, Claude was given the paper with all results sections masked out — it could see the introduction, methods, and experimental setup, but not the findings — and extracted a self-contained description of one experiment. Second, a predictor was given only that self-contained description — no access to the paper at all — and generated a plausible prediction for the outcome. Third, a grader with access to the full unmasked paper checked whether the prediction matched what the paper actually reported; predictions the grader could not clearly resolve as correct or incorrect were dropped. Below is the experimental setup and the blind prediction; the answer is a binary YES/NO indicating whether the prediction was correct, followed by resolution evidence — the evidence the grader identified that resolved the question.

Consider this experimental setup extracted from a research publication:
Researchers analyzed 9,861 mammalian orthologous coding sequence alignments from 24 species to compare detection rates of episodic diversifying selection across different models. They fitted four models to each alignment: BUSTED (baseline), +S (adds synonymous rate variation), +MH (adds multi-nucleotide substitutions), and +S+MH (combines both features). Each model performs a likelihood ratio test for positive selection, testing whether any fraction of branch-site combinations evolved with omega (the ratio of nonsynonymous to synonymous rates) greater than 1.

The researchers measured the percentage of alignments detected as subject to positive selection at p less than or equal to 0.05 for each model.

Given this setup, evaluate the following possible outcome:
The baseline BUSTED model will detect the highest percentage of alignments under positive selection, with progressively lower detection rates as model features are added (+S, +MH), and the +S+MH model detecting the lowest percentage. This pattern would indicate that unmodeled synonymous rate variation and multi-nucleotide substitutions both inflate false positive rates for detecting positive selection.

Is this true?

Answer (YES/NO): NO